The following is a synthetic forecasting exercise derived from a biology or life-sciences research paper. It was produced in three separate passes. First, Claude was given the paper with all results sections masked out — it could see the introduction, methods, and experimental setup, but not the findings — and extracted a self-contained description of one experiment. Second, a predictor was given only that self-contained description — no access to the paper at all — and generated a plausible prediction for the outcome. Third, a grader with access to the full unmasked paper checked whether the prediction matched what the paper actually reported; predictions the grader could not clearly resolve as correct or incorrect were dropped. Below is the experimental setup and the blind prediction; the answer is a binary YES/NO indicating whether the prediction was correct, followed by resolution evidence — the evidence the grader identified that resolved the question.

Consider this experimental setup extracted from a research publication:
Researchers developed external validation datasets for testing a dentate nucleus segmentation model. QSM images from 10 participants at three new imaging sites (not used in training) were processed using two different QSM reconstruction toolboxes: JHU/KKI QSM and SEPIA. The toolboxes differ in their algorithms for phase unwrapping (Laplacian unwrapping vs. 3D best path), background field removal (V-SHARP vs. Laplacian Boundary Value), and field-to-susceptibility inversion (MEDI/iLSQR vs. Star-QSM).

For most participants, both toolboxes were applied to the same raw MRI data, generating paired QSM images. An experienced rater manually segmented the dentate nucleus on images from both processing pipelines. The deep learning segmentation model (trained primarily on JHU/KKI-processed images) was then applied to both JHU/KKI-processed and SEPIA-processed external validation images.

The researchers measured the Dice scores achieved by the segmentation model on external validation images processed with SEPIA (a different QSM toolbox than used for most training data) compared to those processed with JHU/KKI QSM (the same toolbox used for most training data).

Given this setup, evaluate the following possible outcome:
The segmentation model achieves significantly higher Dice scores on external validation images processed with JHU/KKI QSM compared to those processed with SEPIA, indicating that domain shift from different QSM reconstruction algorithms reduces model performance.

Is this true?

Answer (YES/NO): NO